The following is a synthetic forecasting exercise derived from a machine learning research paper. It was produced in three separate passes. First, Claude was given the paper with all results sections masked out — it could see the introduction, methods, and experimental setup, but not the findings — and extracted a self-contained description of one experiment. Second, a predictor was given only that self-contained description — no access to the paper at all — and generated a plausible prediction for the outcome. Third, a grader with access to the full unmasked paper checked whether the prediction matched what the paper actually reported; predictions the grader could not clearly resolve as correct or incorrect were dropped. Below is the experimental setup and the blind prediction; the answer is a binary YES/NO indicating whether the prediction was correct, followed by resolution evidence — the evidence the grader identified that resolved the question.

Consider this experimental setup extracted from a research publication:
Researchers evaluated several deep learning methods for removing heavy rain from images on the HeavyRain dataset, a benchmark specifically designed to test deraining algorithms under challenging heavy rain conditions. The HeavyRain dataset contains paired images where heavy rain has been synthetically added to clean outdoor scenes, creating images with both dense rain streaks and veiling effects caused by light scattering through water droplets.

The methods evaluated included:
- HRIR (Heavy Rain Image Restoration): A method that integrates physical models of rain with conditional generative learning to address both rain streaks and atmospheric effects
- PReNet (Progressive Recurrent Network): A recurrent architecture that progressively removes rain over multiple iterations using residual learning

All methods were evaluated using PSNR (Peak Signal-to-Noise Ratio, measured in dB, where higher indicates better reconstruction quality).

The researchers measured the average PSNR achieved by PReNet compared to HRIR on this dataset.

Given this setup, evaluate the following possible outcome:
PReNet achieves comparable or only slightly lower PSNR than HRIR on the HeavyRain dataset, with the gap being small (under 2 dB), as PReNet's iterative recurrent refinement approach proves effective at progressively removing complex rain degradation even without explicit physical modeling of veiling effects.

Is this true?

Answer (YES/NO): NO